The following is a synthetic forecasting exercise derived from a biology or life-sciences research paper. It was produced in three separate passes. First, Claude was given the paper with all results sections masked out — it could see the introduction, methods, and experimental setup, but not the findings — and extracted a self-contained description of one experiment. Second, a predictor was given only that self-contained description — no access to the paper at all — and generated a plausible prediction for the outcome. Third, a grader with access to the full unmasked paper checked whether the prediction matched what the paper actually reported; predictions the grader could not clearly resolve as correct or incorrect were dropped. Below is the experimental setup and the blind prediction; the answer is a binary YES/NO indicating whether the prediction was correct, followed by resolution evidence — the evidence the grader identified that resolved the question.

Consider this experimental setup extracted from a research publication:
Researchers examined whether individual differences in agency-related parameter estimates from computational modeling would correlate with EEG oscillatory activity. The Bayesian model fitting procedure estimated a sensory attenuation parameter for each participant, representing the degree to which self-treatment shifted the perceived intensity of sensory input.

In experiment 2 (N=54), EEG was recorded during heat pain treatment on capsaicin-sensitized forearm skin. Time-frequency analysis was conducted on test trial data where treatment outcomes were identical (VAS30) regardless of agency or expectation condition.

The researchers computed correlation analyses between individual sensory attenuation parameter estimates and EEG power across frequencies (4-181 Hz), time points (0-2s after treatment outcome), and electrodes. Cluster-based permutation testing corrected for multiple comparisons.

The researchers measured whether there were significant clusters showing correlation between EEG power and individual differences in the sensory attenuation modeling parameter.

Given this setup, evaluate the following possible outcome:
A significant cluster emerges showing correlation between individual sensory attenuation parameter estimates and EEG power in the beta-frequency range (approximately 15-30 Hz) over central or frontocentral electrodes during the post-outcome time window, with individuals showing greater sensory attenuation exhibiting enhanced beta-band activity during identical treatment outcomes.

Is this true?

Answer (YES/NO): NO